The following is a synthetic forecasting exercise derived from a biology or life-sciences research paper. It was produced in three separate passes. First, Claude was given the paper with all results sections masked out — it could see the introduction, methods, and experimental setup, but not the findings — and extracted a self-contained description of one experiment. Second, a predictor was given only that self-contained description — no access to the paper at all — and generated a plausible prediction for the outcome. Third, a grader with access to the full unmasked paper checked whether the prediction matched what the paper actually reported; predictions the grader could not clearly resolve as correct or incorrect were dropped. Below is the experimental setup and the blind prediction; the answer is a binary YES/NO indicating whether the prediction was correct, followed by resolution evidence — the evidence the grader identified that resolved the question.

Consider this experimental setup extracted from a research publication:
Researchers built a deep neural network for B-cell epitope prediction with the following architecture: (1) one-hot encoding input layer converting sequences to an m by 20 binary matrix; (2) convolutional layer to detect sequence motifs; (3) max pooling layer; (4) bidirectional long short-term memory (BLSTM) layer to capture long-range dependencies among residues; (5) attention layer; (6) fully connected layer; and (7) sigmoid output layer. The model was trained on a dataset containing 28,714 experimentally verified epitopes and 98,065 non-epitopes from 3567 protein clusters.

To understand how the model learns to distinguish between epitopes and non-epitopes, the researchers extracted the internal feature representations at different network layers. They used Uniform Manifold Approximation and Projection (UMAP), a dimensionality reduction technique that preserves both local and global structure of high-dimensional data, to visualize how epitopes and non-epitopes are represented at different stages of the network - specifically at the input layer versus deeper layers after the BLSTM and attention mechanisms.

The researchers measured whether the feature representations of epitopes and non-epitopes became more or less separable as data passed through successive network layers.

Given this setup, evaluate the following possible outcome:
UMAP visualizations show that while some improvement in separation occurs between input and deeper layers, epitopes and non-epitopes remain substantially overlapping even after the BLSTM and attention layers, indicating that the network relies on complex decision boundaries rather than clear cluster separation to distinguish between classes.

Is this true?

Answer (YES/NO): NO